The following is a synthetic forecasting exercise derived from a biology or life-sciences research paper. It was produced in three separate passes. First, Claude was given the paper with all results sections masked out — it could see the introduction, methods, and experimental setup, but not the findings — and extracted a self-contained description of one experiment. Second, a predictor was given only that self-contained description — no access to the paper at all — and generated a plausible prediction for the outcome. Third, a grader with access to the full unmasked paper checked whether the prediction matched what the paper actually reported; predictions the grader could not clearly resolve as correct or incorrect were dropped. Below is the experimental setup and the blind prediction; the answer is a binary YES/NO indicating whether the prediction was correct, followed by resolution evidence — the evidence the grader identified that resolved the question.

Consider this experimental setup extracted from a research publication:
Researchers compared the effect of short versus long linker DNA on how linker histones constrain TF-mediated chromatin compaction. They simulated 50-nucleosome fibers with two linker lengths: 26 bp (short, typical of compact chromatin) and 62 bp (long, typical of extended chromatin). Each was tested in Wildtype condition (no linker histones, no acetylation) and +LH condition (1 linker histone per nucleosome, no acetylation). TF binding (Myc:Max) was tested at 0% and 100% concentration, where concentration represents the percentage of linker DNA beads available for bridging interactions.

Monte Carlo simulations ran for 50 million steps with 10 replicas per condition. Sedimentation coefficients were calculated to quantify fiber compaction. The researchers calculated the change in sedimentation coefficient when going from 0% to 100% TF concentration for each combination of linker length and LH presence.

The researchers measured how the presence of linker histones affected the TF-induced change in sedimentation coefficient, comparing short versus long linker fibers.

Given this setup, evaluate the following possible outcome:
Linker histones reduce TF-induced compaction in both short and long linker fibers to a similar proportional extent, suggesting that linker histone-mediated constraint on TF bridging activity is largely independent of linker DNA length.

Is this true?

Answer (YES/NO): NO